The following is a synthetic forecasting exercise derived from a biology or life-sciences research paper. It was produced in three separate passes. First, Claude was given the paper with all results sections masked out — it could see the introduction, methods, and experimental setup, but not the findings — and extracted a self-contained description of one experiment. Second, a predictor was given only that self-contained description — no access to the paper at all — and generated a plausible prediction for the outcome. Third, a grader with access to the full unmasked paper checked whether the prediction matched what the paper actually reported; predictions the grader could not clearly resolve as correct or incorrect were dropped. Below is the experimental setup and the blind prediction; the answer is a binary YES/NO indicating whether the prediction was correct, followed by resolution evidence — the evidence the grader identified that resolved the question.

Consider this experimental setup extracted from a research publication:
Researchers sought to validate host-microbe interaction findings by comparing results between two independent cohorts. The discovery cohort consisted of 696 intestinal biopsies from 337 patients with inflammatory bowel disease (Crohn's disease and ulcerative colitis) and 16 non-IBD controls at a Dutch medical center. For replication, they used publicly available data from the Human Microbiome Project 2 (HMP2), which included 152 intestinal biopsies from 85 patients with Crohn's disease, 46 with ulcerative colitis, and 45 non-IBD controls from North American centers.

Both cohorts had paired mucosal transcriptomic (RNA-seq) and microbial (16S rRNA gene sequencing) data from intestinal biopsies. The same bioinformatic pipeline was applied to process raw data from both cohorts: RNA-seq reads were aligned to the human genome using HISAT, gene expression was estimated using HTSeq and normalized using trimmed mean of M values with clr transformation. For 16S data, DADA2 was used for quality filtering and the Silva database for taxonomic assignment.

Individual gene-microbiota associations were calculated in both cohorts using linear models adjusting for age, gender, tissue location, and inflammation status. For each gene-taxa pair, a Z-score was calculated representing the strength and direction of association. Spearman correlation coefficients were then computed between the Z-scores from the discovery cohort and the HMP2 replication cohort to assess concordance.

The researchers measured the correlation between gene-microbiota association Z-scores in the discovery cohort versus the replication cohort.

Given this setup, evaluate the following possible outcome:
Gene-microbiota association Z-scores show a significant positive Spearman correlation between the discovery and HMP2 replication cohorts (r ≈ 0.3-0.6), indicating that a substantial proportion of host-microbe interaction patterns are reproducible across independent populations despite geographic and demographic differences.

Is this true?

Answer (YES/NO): NO